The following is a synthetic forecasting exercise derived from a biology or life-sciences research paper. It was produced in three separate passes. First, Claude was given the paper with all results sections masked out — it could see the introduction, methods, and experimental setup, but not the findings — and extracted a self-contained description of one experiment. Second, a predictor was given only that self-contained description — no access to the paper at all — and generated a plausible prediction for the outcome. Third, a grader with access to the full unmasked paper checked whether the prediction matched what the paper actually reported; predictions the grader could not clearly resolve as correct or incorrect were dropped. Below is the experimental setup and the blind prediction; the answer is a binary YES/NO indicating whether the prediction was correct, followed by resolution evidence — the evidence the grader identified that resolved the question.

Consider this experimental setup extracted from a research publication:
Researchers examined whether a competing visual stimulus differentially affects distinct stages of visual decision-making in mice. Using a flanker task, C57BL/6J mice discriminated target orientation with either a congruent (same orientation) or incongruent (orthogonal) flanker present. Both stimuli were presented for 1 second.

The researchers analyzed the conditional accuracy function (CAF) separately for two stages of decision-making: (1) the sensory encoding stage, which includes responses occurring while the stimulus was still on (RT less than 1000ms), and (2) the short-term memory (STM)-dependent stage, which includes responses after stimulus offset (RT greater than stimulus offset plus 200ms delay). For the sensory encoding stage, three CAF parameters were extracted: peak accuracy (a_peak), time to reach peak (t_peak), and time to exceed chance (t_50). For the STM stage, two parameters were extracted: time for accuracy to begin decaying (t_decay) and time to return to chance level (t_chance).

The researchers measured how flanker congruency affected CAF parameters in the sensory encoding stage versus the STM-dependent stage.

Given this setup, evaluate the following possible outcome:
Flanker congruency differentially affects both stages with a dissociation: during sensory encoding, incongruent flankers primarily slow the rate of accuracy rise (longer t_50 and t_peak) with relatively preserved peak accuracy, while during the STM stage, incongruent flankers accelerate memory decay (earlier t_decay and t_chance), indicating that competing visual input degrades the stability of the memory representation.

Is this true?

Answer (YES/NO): NO